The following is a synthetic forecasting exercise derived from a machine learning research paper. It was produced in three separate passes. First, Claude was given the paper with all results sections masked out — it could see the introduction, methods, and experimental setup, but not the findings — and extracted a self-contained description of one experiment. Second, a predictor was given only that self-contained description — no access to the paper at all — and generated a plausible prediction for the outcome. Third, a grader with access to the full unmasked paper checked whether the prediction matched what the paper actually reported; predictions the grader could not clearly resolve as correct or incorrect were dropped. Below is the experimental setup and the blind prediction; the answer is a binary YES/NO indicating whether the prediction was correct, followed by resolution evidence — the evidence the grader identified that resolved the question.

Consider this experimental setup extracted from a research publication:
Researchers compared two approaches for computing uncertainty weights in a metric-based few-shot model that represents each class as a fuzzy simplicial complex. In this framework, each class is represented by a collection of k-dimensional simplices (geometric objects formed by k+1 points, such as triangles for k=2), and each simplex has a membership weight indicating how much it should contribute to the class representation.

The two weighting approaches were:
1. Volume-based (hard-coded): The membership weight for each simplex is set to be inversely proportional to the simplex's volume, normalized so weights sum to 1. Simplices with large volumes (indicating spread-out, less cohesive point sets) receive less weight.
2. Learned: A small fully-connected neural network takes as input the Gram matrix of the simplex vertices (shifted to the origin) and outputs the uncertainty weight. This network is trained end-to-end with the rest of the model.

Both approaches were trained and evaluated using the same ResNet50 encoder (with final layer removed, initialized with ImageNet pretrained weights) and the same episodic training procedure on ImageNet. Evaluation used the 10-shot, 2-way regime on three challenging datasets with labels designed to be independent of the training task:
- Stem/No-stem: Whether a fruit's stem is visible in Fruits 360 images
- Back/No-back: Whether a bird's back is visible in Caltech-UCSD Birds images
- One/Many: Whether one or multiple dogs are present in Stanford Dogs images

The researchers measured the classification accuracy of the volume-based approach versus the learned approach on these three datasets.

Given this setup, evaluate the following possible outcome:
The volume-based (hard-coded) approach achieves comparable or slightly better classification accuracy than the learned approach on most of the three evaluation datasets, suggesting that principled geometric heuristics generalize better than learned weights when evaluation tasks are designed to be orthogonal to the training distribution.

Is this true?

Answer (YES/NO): YES